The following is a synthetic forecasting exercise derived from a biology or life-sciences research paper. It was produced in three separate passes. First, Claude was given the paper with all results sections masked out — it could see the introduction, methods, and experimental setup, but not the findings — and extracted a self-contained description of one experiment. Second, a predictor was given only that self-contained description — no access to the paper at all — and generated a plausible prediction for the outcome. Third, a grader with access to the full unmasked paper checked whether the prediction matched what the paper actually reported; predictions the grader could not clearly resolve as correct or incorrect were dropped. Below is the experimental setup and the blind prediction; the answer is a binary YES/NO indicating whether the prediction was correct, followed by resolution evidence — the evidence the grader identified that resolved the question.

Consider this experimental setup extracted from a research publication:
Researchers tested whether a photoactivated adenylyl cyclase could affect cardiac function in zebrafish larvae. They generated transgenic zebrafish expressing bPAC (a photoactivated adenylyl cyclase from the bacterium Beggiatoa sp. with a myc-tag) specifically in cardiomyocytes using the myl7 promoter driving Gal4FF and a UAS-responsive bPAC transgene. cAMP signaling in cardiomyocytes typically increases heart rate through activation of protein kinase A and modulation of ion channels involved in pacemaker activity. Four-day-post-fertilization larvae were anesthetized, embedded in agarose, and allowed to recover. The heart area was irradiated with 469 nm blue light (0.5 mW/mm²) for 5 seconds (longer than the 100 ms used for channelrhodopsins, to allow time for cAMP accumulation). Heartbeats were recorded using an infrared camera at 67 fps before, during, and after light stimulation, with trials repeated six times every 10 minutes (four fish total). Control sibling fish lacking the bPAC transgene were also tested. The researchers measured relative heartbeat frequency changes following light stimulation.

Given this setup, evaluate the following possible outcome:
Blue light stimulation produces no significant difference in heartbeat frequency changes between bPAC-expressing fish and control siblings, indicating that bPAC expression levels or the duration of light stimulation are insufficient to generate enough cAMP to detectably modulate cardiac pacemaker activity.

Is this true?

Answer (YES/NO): NO